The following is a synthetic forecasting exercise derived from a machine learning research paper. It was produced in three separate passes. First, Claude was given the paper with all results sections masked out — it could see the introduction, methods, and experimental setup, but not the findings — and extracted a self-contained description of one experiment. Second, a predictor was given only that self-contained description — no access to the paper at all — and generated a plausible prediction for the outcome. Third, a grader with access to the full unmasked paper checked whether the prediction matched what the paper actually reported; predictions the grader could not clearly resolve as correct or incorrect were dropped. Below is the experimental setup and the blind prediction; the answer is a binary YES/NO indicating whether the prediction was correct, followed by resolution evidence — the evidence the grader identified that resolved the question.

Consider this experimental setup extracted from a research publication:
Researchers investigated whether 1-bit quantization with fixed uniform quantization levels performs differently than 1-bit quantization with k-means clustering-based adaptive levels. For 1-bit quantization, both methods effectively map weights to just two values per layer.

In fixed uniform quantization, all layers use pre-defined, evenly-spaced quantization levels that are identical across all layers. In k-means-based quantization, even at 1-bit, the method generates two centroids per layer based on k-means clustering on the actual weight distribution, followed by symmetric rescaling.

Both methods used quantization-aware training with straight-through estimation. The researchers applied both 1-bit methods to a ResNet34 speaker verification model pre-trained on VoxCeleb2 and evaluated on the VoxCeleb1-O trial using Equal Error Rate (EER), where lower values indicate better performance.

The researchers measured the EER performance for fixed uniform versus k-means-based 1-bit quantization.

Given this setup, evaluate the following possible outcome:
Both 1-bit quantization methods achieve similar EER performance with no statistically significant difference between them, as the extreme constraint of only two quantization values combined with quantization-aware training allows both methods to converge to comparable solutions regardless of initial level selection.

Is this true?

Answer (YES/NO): YES